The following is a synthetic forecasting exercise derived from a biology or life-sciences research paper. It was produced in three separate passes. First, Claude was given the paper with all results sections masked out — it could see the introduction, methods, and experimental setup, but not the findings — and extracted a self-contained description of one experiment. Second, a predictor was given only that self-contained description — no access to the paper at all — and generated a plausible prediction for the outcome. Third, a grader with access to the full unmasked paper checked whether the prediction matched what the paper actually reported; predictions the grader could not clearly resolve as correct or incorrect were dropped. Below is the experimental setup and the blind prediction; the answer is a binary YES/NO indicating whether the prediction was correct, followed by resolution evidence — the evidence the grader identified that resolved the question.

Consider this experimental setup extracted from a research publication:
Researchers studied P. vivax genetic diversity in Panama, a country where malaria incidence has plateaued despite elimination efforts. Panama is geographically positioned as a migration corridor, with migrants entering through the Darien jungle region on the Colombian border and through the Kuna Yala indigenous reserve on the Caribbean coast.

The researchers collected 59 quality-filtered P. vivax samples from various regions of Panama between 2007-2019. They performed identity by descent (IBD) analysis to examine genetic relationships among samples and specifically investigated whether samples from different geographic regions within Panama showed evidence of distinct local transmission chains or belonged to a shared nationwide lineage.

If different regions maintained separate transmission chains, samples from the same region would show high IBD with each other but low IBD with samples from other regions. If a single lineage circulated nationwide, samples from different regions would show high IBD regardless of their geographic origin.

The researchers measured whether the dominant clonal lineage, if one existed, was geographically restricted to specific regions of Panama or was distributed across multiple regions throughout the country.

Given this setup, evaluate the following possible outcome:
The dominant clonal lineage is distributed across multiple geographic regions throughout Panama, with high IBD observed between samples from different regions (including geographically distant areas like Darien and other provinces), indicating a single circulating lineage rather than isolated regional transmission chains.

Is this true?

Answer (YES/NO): YES